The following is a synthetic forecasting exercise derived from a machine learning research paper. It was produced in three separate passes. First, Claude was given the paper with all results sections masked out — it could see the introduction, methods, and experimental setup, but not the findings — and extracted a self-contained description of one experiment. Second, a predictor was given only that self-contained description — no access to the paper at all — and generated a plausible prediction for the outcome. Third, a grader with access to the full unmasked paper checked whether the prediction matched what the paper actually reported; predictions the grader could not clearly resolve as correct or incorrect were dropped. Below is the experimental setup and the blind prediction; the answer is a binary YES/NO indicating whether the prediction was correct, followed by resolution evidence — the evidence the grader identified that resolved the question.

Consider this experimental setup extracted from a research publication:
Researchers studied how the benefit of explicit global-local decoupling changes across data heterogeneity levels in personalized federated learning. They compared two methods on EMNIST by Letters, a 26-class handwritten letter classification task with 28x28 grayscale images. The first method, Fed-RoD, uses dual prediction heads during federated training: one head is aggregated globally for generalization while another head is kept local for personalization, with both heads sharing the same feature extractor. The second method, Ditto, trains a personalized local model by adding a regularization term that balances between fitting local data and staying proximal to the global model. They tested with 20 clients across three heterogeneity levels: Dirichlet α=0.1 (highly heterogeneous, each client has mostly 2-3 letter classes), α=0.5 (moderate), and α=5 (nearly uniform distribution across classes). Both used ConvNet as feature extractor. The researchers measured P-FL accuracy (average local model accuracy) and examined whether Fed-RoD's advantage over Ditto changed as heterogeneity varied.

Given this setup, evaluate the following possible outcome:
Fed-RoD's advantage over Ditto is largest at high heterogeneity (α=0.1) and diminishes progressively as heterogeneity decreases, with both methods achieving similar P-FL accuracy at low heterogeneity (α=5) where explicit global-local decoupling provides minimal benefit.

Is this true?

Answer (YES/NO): NO